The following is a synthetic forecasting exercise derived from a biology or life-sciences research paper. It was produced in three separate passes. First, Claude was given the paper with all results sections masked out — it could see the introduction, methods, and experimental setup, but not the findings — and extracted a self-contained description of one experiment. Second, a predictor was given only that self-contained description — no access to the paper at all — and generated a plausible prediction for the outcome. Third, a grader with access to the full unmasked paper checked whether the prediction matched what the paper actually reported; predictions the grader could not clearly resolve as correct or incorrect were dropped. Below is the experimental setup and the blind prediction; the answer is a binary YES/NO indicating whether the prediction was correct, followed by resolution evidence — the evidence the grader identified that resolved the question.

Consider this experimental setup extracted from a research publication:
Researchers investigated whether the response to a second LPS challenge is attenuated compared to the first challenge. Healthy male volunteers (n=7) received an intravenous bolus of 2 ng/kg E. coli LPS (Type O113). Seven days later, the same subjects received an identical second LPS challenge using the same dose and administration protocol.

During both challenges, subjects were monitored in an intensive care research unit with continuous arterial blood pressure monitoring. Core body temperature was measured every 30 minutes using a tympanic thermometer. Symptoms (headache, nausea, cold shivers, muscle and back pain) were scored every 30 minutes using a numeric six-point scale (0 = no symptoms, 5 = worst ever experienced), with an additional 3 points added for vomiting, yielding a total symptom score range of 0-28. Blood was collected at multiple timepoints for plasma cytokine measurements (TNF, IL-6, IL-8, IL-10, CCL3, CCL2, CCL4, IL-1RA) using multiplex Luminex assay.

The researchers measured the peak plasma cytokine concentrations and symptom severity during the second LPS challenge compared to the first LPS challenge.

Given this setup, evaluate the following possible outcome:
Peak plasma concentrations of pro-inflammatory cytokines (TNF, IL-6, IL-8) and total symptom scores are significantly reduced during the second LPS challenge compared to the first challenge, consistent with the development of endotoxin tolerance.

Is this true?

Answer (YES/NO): YES